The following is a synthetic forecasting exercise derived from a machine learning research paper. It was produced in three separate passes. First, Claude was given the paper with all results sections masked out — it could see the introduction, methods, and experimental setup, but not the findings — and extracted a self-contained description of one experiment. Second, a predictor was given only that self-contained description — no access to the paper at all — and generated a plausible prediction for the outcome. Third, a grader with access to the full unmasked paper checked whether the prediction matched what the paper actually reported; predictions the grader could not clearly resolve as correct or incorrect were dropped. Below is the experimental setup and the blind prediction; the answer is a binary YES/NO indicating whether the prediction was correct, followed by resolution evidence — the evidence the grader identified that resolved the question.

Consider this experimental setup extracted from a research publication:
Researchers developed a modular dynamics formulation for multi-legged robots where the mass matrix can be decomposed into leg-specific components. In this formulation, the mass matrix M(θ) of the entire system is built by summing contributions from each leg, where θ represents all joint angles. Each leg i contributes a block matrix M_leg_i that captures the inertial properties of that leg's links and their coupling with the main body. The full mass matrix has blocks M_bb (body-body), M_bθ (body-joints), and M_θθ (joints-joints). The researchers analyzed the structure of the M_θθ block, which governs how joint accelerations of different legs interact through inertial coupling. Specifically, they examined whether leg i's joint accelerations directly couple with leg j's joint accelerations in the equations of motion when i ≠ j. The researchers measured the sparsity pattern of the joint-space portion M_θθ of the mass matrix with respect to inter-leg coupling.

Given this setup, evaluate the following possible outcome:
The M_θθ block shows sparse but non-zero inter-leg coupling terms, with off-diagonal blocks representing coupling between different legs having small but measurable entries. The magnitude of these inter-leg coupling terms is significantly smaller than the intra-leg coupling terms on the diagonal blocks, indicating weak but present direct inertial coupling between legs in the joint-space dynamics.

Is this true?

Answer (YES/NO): NO